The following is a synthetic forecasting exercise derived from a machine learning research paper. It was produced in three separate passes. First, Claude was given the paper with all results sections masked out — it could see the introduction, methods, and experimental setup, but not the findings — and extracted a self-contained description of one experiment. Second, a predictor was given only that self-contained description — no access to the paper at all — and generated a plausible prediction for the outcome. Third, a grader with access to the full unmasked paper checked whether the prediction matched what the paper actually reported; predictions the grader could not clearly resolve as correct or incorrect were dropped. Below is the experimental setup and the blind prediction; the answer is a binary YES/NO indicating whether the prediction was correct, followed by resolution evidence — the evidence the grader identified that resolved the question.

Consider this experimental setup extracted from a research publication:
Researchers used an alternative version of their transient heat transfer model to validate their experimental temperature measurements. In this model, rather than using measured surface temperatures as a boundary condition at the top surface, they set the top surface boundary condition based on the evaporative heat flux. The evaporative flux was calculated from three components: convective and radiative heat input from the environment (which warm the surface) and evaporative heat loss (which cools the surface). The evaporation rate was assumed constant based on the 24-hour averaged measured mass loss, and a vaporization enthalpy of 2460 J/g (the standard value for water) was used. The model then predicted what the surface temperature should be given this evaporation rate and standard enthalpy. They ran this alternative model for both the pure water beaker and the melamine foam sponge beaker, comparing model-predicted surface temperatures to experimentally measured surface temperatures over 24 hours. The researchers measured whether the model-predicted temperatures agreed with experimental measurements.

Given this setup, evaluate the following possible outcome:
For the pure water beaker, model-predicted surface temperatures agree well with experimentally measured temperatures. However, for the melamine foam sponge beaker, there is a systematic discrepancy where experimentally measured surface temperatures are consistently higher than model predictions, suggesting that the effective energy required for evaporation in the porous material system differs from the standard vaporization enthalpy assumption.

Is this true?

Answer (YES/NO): NO